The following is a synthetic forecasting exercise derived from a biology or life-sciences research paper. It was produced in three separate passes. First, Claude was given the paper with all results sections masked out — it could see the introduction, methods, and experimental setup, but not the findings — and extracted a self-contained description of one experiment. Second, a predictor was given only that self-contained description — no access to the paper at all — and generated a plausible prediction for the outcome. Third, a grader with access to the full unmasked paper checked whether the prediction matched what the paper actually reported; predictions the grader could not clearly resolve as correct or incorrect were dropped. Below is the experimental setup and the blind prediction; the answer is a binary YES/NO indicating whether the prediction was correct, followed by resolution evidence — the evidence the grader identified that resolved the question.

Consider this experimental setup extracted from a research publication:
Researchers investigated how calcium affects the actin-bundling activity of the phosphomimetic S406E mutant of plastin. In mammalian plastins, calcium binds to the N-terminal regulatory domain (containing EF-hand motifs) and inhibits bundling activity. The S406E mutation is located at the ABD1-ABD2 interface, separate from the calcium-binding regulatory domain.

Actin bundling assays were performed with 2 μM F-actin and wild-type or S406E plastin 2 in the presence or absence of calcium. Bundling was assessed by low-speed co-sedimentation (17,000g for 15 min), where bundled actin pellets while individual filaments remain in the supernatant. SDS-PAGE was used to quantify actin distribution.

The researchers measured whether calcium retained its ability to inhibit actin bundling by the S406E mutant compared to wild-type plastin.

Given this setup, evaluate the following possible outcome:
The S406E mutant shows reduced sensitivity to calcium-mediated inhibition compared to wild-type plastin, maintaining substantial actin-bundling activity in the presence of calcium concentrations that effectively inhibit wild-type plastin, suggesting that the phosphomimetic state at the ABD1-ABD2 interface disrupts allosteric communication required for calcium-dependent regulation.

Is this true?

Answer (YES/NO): YES